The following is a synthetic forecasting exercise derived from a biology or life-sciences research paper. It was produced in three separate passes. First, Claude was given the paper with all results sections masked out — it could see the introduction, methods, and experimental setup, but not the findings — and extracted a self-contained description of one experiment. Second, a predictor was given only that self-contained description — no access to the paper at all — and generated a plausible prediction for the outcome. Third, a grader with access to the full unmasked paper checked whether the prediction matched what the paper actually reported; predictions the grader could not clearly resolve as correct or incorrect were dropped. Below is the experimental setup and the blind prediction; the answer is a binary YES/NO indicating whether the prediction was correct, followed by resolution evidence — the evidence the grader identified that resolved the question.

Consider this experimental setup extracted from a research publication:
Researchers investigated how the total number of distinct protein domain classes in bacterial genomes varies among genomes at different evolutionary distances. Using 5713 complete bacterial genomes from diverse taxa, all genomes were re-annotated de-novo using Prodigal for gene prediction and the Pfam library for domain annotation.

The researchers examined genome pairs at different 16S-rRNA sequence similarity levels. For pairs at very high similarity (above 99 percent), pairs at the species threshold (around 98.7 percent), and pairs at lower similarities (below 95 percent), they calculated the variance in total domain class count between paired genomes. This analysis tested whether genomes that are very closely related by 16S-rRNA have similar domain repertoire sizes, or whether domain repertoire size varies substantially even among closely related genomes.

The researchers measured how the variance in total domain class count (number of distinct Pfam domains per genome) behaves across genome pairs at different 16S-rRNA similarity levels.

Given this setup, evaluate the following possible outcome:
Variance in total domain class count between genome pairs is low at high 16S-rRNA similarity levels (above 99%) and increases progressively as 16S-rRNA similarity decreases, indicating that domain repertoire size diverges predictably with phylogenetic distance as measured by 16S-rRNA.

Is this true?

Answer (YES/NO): NO